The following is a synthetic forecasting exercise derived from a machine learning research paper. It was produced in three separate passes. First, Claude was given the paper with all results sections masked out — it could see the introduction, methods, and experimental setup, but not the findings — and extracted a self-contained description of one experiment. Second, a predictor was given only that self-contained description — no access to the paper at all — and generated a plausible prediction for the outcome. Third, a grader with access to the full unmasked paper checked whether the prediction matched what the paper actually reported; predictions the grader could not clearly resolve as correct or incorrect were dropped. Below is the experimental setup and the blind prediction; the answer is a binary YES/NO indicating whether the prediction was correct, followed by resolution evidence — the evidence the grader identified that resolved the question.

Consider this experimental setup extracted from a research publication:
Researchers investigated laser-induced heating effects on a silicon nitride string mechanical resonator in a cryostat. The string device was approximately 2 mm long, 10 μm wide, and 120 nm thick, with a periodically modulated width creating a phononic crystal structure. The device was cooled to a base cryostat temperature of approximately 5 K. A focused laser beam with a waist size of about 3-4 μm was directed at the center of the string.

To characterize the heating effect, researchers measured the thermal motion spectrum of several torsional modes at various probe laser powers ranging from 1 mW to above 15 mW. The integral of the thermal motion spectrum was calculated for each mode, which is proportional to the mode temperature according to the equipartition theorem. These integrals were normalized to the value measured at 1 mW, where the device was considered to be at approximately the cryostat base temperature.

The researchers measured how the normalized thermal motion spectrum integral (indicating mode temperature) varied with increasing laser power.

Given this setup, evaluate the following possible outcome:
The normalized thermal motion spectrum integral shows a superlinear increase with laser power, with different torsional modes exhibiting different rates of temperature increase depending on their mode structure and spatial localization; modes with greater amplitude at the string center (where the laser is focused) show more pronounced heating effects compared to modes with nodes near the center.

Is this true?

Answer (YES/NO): NO